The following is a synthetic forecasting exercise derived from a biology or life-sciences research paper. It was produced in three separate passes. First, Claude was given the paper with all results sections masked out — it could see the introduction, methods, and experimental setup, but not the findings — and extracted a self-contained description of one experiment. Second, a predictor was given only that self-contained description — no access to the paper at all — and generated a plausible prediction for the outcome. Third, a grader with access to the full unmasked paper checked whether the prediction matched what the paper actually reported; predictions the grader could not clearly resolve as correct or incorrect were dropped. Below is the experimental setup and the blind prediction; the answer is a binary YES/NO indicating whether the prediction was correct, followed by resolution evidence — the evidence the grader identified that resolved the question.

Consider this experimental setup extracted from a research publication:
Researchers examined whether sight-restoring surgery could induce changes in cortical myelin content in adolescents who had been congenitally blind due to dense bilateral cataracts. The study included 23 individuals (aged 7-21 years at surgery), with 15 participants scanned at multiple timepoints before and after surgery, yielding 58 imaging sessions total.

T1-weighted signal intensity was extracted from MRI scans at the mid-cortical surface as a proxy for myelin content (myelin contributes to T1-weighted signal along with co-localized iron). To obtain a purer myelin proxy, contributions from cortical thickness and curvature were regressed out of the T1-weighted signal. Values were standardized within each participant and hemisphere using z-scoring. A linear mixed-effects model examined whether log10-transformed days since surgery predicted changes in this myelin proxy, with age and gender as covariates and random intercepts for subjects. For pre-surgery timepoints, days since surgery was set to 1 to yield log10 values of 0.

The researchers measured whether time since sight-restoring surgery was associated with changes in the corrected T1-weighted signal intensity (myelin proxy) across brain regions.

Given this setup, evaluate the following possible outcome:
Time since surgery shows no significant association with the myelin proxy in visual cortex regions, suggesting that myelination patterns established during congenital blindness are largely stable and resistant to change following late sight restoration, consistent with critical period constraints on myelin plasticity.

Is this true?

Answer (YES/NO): YES